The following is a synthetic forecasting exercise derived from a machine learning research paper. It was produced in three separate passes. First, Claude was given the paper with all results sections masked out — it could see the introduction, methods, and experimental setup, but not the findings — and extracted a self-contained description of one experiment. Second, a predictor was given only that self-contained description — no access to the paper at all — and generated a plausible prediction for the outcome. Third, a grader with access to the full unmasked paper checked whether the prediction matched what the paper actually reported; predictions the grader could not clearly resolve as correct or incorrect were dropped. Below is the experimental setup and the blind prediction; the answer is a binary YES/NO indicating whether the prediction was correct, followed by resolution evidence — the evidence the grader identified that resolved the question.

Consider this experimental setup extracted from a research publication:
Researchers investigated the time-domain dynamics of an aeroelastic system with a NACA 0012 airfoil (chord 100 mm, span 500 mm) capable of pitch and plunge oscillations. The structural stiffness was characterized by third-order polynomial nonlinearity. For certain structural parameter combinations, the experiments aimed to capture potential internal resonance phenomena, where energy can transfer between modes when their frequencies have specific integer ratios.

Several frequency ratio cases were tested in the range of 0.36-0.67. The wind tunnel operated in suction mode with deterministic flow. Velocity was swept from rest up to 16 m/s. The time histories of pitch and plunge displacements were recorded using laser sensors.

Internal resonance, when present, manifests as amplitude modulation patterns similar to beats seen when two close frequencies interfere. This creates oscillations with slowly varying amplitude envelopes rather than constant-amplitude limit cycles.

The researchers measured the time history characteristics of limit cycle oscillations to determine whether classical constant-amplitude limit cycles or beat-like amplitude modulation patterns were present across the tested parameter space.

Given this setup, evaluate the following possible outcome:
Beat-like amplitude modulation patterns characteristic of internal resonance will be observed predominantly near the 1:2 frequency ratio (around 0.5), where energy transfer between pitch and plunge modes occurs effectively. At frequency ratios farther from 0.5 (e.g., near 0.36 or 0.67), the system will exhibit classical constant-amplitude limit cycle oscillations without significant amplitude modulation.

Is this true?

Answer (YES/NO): NO